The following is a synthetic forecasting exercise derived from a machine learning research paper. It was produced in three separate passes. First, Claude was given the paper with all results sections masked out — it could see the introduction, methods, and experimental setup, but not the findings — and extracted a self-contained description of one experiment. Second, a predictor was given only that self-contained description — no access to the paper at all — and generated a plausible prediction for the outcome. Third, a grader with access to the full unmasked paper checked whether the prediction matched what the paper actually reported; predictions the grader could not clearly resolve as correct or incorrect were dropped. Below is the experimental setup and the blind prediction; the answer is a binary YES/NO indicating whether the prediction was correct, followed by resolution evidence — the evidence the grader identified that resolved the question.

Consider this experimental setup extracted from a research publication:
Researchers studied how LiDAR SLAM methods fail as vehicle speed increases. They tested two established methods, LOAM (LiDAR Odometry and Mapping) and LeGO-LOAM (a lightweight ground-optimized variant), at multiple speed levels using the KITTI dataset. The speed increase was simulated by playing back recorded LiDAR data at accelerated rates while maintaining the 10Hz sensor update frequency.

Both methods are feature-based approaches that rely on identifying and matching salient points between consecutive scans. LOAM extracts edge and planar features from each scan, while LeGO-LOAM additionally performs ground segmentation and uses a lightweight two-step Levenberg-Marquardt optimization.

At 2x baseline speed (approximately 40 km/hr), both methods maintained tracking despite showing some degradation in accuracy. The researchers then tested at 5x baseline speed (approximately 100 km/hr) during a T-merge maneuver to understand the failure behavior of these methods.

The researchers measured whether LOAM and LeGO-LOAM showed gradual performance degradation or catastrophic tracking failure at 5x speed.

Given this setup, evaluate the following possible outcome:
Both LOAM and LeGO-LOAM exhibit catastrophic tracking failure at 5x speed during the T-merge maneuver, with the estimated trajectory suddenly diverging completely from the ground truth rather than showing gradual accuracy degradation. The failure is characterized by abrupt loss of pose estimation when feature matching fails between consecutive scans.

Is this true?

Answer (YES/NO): YES